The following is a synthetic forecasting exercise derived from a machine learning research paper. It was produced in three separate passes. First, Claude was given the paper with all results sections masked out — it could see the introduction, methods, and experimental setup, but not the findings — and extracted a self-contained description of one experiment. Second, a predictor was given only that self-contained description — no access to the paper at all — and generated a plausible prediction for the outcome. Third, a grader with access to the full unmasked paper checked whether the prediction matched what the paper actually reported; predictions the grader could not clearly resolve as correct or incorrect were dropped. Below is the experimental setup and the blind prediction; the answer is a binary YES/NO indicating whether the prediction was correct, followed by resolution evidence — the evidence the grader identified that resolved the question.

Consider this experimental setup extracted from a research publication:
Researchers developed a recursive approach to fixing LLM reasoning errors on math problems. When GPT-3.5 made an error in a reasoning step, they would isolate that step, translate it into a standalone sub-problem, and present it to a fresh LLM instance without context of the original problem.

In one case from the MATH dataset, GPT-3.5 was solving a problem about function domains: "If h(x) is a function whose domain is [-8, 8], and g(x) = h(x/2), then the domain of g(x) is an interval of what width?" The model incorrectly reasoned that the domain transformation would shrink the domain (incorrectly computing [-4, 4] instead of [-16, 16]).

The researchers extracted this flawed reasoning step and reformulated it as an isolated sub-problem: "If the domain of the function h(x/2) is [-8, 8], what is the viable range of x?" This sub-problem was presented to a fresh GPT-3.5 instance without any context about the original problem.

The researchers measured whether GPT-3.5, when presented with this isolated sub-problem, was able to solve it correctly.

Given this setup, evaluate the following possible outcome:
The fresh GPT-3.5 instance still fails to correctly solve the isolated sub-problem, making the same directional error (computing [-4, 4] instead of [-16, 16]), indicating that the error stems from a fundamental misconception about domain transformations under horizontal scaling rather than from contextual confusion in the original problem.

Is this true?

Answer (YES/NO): NO